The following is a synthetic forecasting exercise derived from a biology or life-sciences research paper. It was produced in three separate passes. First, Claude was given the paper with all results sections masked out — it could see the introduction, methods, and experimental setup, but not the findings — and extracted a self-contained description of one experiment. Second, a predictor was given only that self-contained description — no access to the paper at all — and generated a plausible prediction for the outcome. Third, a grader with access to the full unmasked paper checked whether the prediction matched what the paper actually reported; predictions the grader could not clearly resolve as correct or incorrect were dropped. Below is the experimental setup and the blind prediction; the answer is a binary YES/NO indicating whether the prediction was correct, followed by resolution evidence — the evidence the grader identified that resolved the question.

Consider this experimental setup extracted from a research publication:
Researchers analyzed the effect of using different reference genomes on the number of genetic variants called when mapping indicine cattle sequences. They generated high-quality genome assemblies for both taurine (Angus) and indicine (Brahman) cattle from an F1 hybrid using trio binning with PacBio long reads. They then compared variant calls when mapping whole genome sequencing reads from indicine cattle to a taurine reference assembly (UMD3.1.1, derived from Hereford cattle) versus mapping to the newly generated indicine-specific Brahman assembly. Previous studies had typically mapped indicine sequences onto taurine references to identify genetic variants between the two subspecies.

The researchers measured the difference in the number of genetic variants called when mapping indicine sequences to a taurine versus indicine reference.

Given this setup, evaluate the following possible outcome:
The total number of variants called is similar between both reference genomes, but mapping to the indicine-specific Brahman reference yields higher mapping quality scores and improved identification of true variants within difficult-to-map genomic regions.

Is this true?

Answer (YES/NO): NO